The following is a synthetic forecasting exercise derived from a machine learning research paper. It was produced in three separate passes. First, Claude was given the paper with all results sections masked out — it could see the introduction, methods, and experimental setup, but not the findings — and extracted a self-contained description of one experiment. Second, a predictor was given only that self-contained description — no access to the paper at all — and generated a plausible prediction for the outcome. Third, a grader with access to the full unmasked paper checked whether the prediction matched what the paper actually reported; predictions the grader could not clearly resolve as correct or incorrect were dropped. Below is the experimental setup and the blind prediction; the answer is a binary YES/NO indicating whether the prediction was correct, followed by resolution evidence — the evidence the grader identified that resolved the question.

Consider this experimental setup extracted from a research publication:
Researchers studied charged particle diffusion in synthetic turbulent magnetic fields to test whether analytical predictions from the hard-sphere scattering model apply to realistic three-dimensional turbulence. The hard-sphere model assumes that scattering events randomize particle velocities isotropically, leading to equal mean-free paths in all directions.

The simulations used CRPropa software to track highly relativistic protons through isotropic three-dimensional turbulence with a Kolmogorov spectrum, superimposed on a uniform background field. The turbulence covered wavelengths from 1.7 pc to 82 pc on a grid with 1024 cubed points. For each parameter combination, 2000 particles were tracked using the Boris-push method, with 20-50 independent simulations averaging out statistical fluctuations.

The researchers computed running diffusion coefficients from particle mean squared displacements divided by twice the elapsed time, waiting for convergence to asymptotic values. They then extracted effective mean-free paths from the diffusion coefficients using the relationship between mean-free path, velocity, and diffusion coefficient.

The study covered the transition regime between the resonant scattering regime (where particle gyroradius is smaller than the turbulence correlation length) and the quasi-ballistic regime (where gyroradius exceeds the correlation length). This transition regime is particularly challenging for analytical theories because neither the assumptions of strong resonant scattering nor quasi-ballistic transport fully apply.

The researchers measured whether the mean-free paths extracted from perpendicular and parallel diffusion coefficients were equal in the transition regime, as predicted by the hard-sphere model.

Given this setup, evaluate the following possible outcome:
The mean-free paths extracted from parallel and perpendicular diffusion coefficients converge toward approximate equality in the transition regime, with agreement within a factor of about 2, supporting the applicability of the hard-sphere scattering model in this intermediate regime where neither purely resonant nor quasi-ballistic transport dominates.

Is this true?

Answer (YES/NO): YES